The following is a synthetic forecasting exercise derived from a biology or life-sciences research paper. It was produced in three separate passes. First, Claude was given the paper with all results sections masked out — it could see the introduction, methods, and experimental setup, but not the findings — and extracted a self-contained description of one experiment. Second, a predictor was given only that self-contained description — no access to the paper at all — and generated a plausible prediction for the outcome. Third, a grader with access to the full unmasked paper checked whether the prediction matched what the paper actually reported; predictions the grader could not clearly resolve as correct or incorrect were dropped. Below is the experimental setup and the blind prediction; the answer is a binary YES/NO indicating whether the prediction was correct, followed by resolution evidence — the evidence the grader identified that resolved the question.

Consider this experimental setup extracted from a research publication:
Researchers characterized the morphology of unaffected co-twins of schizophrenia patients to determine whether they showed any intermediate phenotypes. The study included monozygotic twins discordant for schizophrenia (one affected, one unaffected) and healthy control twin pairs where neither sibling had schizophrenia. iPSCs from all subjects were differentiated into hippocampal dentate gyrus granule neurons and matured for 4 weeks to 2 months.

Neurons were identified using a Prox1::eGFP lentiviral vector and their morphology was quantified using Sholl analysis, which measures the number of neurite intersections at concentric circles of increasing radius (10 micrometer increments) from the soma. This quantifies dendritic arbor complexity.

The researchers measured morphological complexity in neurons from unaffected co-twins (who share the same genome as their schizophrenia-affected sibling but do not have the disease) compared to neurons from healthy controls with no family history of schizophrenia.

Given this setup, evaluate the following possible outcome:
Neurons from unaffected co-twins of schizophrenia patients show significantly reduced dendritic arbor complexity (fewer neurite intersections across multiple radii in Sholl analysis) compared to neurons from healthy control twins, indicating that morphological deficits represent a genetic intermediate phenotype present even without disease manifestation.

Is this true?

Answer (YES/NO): YES